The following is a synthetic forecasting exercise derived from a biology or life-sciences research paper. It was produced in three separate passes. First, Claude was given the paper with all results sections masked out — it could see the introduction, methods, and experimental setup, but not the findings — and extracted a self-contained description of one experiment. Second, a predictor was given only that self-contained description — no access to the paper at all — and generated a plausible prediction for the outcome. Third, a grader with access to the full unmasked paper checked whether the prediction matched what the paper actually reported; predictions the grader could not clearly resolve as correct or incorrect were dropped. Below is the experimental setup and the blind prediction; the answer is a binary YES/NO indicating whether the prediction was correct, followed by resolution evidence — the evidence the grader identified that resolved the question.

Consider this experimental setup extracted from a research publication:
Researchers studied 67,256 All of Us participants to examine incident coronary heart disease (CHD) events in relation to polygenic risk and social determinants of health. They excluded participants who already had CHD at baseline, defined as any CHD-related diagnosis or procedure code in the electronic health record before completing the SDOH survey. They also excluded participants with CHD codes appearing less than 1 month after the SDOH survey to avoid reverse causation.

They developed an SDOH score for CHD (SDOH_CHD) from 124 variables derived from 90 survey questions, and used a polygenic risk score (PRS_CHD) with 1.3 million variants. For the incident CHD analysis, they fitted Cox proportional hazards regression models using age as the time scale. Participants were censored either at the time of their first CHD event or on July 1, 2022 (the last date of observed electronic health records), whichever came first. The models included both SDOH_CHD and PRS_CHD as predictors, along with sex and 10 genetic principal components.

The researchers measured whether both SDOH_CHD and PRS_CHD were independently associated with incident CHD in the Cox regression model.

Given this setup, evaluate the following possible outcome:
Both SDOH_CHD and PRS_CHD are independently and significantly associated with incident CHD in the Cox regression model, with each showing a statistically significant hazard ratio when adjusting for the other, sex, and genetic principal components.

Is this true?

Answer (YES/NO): YES